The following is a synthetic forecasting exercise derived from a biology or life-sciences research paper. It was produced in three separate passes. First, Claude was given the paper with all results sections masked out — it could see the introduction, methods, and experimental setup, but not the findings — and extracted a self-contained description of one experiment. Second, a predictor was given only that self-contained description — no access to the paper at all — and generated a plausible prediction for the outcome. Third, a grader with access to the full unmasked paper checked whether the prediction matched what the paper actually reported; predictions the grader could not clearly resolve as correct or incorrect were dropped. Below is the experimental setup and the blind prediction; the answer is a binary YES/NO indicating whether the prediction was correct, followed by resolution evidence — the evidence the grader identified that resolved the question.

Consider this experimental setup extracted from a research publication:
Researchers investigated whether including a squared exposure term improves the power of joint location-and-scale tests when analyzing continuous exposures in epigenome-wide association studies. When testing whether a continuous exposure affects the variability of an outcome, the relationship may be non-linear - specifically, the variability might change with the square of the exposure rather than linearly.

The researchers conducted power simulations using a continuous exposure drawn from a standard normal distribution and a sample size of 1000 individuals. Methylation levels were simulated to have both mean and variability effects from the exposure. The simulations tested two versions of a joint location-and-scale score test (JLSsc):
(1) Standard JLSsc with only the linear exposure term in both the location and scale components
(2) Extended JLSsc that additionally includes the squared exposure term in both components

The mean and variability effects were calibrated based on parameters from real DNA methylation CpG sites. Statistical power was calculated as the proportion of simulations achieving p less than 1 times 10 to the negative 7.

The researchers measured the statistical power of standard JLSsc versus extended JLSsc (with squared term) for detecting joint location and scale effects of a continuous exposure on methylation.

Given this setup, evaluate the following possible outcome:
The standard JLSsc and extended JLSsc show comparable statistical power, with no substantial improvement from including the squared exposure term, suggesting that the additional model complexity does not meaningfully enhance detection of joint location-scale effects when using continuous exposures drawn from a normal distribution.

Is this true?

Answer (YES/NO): YES